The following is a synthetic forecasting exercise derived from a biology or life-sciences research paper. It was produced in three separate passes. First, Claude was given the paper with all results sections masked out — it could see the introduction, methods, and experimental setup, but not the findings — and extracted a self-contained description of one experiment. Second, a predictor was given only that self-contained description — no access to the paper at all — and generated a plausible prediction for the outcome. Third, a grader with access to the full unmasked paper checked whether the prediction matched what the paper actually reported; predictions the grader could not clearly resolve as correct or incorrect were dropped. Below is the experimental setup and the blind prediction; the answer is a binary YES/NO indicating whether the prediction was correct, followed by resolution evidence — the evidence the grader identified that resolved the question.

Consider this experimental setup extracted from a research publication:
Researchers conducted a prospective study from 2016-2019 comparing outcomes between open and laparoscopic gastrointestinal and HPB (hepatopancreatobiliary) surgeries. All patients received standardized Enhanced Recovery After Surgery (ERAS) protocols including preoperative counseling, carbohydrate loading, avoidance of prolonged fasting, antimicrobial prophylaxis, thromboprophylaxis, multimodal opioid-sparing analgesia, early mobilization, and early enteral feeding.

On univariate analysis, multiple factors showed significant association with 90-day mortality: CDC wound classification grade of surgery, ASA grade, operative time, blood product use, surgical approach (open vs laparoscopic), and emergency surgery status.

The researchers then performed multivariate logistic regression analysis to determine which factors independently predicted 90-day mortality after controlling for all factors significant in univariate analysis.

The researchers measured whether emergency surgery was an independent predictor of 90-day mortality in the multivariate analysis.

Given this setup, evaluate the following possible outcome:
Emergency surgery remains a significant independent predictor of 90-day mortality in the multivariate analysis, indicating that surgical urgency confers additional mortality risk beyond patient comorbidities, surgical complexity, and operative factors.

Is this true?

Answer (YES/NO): NO